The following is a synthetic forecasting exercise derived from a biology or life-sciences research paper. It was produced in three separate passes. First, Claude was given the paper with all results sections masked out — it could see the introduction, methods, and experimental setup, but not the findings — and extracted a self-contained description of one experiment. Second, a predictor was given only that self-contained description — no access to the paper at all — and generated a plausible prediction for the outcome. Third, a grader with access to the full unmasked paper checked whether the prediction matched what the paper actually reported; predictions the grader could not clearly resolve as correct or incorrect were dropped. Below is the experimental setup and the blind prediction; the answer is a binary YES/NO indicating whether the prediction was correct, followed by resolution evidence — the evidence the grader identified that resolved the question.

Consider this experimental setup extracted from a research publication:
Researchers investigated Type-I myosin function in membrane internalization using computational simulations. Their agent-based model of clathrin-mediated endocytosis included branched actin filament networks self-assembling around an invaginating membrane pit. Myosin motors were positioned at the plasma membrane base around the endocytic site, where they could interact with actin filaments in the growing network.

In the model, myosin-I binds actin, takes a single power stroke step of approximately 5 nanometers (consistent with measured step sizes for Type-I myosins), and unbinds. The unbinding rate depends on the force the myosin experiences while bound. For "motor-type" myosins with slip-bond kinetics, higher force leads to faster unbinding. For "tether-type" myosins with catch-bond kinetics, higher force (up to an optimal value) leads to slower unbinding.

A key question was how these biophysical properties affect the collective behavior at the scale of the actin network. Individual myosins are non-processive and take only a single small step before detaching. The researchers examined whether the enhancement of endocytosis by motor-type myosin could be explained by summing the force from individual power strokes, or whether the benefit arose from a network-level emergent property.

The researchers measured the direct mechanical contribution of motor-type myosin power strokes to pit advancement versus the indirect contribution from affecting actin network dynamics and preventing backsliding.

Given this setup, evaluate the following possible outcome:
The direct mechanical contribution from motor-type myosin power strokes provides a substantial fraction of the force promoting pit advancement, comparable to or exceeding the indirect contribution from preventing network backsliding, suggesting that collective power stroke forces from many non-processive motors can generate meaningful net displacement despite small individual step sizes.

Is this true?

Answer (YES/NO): NO